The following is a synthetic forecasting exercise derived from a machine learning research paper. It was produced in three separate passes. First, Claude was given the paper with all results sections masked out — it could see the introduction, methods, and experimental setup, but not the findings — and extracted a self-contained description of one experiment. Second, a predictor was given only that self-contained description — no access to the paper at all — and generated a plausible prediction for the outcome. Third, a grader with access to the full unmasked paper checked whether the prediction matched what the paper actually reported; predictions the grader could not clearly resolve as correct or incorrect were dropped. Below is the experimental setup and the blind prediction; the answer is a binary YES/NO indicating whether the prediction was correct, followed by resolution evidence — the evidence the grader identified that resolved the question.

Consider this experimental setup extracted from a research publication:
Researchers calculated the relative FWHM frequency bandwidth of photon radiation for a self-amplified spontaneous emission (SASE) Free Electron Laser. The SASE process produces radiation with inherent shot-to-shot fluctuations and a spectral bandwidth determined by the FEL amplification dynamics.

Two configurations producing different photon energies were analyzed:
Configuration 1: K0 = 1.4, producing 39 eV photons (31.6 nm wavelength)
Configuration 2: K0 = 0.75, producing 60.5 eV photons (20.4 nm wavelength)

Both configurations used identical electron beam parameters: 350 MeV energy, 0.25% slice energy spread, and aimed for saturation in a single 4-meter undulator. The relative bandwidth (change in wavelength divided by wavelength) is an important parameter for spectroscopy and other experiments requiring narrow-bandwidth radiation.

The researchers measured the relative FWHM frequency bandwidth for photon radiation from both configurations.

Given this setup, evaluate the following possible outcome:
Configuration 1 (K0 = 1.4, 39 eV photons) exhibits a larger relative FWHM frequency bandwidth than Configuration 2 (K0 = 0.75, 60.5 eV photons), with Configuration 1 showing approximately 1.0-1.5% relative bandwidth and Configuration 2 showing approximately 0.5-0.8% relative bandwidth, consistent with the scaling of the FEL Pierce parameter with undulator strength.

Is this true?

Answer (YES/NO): NO